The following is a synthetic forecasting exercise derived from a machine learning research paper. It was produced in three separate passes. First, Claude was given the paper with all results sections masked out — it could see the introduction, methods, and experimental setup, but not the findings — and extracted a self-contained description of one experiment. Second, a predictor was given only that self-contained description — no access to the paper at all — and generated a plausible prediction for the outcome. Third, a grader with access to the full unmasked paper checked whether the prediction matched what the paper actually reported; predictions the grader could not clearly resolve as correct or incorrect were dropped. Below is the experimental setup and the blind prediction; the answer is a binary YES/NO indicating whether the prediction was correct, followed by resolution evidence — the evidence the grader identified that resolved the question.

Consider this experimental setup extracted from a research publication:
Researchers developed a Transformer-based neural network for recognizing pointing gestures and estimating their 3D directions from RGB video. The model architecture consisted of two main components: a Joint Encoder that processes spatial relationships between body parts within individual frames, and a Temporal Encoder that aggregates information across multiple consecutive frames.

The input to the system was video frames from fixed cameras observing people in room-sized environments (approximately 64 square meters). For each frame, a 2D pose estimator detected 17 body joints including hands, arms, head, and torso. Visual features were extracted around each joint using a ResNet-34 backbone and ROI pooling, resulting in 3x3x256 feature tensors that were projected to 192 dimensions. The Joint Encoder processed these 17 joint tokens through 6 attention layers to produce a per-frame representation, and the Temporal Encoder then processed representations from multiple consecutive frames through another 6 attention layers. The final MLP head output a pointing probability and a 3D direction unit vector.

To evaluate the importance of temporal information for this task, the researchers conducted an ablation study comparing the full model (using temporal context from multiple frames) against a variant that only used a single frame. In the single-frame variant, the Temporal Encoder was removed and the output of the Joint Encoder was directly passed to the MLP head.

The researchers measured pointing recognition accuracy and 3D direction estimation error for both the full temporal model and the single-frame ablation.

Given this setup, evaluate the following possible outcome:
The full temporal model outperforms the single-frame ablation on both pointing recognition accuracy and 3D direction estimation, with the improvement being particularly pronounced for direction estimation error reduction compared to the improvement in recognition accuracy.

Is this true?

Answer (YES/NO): NO